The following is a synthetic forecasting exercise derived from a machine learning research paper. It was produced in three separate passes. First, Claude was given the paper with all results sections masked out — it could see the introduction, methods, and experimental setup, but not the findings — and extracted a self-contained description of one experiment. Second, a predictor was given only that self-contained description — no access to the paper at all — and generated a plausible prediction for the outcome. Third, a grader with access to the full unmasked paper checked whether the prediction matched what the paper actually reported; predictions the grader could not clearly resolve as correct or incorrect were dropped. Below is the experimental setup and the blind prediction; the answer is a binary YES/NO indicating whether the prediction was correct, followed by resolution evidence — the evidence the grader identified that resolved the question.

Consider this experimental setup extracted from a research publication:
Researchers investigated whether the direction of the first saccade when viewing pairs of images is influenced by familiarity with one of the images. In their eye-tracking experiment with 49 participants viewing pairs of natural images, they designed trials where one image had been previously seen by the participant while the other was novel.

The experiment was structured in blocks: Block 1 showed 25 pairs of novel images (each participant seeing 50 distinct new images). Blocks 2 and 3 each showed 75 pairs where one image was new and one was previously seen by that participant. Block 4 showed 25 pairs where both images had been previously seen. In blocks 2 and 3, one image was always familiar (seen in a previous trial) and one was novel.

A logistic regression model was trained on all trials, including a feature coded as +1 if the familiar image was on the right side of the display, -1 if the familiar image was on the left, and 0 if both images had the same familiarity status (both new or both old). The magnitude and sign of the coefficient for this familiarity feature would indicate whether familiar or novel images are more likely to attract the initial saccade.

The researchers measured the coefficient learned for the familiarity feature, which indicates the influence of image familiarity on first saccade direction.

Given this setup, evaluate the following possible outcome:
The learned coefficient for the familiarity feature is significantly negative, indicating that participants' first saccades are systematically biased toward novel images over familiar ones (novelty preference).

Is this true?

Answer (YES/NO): NO